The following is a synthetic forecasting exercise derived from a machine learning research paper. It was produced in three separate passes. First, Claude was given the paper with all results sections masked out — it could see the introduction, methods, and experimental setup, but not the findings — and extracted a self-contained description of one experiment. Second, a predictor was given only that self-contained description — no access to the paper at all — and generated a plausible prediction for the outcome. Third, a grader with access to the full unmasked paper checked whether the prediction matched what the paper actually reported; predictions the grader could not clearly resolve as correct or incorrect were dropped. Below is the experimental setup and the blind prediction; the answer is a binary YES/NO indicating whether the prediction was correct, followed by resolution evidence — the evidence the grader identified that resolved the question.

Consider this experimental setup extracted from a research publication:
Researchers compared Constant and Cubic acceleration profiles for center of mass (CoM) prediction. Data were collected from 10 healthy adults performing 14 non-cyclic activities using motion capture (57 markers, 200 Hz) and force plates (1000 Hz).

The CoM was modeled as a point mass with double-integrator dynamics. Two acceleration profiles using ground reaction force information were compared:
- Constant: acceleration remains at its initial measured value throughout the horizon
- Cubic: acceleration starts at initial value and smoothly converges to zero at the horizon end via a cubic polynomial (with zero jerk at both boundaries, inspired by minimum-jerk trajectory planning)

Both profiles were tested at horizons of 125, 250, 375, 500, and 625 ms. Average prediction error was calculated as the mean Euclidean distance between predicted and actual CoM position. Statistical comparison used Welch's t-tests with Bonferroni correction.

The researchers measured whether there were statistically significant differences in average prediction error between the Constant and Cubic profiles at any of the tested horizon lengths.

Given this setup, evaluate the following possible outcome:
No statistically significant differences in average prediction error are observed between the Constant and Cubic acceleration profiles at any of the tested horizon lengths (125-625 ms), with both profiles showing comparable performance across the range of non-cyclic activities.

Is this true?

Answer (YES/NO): YES